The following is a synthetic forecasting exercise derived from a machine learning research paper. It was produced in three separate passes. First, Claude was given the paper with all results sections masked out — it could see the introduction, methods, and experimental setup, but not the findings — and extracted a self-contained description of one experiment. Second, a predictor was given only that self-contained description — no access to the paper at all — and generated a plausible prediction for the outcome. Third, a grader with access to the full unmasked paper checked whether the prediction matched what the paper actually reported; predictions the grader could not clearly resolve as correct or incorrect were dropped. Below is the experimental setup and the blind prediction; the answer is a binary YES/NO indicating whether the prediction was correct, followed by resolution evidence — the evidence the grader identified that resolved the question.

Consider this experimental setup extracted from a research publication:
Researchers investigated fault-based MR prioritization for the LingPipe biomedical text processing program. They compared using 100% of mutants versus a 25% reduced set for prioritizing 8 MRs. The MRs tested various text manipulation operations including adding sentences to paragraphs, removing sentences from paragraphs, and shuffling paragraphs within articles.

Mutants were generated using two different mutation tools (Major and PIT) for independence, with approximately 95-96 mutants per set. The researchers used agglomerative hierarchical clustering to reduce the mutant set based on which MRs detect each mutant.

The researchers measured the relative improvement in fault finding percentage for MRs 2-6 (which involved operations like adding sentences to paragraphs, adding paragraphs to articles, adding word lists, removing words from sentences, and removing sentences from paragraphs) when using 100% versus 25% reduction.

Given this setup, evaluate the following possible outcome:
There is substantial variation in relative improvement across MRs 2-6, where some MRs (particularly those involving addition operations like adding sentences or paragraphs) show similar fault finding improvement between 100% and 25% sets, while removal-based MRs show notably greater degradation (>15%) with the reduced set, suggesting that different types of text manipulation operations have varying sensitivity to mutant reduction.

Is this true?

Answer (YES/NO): NO